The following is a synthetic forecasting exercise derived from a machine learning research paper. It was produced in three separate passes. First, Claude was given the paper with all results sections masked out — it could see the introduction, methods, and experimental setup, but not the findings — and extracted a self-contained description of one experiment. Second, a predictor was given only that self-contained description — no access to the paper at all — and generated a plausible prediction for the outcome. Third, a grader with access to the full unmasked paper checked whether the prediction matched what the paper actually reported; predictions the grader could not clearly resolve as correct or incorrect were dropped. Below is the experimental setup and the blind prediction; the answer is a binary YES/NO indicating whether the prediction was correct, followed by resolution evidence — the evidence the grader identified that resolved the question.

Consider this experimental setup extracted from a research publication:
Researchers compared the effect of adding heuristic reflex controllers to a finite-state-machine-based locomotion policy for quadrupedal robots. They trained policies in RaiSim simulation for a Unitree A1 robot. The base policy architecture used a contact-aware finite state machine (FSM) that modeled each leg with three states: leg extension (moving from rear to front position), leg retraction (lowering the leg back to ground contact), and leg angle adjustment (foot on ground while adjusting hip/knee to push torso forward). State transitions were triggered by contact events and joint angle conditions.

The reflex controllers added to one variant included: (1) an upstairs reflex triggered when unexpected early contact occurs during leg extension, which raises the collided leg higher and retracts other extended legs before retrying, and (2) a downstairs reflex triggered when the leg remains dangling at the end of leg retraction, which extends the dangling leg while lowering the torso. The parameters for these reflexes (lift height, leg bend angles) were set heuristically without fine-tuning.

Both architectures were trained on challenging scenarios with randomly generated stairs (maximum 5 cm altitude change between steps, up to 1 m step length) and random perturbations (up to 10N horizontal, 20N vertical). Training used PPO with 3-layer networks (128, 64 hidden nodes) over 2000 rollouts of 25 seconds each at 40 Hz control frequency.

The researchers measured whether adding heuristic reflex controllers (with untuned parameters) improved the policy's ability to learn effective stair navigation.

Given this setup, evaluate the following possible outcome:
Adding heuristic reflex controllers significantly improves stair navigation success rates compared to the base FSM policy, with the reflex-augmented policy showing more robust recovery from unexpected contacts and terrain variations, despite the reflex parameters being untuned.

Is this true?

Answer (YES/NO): YES